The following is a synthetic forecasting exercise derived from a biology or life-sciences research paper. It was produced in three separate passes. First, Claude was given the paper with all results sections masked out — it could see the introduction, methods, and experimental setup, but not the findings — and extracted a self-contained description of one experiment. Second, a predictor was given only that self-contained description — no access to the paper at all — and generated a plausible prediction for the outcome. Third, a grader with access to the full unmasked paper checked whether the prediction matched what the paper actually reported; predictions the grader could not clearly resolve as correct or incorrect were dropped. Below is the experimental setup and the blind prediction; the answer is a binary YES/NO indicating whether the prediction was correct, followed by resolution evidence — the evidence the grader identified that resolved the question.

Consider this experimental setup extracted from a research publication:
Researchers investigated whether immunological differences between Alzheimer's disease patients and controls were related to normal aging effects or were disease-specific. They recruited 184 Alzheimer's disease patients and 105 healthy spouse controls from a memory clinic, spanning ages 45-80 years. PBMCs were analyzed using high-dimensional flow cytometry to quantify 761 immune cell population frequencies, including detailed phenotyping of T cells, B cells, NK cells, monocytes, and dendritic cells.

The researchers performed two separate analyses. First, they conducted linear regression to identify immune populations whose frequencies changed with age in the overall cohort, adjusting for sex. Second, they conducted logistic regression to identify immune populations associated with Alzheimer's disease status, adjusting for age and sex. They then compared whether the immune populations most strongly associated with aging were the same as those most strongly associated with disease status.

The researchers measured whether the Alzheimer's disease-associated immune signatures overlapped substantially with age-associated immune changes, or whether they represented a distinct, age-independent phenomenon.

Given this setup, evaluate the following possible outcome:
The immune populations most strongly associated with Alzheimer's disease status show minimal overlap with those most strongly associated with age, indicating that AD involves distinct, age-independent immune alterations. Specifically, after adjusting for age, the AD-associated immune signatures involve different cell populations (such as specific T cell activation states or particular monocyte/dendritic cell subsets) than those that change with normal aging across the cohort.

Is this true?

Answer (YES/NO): NO